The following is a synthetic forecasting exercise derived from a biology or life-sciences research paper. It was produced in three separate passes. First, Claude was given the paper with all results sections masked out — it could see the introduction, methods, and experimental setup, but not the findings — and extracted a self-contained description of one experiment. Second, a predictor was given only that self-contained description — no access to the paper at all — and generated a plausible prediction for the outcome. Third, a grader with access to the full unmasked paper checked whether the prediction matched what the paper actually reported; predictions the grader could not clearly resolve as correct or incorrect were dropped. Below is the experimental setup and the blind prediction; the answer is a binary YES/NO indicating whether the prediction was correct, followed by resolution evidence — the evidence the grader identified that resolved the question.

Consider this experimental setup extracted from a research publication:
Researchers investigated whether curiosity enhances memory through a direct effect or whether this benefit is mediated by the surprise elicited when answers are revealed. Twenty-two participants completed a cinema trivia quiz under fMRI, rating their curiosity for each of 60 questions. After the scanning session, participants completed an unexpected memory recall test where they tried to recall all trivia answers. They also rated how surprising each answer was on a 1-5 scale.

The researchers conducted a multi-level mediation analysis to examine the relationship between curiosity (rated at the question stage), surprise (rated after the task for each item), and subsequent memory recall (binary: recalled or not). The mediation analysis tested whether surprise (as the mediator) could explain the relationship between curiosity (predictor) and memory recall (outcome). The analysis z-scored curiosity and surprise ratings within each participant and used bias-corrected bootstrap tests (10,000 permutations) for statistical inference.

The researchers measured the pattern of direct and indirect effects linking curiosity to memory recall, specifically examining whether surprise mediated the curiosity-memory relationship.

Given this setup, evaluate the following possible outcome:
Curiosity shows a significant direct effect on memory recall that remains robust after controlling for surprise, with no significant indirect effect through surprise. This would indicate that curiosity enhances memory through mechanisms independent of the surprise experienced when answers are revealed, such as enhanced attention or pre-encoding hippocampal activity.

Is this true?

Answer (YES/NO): NO